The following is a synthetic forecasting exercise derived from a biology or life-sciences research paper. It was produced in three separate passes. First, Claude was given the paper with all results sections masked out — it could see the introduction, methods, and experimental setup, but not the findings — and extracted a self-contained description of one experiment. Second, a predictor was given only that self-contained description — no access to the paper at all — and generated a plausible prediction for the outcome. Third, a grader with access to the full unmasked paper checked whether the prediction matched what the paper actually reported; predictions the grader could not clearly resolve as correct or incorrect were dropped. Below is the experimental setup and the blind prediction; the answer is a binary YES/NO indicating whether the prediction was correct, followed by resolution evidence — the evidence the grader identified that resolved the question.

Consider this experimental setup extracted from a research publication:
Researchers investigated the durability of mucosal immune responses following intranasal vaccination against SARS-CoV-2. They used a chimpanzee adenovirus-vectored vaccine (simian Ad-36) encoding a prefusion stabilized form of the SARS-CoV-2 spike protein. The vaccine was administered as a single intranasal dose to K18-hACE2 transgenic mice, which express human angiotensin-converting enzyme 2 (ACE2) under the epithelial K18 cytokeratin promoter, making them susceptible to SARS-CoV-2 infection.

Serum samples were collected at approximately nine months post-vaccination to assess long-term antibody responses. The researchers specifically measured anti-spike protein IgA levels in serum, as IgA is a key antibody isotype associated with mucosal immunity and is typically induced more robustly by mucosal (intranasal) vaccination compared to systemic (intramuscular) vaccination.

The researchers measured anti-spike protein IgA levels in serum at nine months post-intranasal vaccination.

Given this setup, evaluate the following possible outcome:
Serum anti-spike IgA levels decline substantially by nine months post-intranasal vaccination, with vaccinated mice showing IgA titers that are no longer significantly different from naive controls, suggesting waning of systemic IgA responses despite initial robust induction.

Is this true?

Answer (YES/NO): NO